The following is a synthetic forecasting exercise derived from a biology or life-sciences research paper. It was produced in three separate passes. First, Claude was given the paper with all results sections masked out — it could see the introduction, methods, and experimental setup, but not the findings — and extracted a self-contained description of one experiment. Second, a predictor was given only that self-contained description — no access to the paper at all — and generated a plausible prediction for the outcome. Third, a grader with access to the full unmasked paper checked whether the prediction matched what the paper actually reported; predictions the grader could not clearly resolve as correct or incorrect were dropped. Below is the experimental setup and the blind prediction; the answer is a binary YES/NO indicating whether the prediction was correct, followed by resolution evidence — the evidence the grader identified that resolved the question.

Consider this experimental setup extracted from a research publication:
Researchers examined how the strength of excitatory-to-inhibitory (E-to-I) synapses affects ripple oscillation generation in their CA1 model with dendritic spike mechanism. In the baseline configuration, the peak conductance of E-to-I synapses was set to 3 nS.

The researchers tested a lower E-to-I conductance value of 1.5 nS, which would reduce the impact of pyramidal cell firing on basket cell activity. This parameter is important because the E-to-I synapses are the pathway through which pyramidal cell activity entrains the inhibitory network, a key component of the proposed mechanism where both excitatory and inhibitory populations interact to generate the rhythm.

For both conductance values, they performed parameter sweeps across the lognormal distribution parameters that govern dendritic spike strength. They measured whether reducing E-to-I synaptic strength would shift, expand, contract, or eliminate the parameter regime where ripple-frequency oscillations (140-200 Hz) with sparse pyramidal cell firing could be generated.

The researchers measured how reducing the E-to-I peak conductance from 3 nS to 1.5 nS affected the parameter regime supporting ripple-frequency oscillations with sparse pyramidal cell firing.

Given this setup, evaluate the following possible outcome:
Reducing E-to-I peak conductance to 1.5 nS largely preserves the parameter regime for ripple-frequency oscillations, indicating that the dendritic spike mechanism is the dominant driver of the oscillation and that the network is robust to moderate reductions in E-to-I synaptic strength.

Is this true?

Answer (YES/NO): NO